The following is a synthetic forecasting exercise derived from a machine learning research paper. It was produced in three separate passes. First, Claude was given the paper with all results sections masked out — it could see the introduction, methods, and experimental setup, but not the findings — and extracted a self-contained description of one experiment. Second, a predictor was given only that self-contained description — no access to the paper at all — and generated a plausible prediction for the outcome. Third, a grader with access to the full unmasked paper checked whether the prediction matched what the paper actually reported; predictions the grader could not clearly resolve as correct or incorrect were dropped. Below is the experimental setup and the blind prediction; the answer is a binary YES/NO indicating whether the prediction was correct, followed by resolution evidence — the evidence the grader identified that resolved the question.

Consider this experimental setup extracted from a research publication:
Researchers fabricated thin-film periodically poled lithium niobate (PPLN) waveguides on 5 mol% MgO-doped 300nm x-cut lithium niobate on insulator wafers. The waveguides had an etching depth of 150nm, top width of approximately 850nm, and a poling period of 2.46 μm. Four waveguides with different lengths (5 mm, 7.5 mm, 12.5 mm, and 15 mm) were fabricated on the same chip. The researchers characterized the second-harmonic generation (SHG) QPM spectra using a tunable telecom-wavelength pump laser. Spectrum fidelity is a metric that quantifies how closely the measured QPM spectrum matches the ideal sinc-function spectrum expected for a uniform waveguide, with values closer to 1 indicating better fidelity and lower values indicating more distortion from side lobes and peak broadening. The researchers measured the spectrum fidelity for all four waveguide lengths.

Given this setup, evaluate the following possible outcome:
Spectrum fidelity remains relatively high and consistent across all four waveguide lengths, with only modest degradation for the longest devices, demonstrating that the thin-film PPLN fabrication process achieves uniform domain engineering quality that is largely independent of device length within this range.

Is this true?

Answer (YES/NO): NO